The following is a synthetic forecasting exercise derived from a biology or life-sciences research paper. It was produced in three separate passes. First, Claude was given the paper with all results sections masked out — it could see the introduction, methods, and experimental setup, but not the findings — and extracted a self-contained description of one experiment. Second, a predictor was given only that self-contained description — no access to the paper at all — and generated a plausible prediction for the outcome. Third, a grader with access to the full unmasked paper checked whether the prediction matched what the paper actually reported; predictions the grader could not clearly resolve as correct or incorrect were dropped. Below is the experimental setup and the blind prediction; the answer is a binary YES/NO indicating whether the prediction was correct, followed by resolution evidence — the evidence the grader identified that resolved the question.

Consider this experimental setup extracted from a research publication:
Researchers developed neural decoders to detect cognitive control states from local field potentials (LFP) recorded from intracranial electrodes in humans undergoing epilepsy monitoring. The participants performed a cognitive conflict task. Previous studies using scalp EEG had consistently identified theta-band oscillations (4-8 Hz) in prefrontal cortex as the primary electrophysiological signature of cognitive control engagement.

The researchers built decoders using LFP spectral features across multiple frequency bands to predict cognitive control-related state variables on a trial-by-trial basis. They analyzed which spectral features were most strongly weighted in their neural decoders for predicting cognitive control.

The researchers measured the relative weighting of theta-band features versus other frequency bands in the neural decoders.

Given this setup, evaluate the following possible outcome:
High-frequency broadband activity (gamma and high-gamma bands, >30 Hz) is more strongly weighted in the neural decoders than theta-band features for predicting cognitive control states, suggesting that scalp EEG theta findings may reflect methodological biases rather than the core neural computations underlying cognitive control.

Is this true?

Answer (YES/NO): NO